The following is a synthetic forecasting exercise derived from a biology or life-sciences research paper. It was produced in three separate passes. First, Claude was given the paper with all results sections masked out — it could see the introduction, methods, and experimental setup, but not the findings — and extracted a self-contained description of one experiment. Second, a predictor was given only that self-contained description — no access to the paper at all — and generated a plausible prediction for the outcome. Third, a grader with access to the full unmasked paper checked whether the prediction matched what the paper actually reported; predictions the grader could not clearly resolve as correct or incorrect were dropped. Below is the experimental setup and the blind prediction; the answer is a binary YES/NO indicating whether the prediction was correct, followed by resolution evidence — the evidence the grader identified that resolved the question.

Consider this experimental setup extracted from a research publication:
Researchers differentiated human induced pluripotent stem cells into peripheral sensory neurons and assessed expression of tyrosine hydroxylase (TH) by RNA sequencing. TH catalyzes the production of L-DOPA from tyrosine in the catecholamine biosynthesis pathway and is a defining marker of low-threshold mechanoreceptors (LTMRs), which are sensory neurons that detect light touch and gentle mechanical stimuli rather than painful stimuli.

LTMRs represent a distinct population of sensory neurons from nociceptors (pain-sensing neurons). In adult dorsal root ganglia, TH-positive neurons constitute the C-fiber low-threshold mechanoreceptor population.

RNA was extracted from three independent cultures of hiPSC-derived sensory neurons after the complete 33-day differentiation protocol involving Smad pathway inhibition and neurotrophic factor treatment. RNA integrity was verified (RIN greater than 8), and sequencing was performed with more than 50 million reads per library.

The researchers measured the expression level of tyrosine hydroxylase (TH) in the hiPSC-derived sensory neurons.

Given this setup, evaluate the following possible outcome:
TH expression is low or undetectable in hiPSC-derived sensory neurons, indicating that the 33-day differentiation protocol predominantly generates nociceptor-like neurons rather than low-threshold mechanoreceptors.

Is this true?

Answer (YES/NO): NO